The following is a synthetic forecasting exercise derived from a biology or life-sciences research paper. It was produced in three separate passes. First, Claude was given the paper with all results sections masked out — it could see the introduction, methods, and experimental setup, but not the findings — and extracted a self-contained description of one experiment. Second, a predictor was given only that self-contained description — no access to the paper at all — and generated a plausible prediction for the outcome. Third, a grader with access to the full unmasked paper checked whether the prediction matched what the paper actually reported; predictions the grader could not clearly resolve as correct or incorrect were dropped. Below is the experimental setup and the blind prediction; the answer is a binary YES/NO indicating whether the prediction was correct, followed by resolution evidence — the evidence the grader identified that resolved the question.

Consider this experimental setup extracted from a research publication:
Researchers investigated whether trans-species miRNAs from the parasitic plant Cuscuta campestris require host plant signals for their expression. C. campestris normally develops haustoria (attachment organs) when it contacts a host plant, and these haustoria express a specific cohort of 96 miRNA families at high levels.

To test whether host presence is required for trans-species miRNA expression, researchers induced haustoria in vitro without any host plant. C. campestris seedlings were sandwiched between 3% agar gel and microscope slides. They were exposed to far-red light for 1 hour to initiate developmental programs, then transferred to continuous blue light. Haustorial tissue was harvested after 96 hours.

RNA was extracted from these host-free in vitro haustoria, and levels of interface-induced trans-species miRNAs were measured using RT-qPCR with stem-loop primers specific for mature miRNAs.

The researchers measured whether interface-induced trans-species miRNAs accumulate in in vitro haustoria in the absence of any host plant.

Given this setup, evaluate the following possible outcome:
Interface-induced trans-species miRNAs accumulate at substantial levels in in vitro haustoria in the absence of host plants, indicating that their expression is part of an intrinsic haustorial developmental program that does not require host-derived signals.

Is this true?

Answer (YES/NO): YES